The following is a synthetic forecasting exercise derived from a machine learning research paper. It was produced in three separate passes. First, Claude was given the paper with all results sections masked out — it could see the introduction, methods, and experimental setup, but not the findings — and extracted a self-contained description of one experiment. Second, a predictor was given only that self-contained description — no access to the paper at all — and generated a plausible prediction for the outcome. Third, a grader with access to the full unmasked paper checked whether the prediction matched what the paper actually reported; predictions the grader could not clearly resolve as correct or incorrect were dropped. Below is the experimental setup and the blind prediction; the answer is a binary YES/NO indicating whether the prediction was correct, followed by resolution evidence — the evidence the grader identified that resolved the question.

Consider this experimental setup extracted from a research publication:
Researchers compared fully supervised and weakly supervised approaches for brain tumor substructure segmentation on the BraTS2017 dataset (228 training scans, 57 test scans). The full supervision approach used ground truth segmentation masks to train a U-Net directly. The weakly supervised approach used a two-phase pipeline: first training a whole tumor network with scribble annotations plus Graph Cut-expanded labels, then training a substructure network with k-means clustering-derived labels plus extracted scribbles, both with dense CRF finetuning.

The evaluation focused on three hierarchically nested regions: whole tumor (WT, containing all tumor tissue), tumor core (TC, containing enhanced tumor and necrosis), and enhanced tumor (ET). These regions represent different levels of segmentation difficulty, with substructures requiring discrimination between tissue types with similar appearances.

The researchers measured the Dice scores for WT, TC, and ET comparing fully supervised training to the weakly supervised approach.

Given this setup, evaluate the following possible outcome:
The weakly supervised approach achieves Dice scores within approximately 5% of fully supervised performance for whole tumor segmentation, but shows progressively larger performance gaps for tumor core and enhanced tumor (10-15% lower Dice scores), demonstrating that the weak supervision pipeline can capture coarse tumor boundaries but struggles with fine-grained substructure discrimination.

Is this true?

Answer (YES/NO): NO